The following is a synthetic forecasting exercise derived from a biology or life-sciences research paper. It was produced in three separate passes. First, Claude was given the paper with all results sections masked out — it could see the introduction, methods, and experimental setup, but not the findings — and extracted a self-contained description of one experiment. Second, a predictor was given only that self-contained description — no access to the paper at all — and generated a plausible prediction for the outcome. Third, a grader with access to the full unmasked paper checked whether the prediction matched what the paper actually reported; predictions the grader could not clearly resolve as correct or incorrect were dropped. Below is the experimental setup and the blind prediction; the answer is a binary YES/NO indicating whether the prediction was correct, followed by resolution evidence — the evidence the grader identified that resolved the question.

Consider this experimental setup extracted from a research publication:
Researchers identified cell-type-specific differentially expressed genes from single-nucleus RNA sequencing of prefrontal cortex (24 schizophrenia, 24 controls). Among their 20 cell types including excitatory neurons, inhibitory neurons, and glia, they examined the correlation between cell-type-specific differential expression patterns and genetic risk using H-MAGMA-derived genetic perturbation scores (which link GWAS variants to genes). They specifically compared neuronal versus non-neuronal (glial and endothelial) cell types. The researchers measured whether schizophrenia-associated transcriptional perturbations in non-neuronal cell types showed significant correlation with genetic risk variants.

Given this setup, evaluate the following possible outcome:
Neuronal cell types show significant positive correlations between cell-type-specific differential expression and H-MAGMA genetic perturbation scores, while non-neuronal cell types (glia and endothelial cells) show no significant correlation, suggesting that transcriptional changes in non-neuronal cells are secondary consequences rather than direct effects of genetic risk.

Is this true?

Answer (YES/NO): YES